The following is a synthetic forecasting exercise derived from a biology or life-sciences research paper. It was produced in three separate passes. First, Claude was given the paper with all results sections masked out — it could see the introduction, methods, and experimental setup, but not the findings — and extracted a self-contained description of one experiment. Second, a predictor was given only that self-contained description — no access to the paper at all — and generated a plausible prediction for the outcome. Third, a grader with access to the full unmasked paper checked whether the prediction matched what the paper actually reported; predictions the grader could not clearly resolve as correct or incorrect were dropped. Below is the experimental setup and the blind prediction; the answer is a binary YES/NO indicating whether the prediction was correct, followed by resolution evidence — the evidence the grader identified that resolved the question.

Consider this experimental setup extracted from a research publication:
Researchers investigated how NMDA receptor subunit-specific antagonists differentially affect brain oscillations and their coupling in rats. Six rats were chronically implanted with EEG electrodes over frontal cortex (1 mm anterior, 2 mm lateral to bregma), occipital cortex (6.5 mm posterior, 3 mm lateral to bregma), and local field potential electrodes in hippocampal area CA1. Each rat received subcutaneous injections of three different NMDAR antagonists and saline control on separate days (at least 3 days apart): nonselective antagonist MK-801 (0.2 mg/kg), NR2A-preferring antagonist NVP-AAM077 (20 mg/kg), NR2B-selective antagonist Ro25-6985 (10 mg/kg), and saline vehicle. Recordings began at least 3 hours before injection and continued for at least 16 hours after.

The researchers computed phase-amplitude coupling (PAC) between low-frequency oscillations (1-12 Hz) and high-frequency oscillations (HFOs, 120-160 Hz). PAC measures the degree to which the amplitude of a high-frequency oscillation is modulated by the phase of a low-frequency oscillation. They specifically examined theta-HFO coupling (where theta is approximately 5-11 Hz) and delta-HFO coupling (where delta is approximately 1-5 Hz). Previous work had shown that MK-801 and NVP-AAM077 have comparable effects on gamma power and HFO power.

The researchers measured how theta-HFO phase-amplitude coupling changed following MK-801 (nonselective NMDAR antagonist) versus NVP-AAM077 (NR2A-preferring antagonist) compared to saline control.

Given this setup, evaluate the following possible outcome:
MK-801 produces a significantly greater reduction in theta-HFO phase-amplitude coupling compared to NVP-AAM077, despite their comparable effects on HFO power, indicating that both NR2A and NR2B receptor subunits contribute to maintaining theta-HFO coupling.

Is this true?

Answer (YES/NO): NO